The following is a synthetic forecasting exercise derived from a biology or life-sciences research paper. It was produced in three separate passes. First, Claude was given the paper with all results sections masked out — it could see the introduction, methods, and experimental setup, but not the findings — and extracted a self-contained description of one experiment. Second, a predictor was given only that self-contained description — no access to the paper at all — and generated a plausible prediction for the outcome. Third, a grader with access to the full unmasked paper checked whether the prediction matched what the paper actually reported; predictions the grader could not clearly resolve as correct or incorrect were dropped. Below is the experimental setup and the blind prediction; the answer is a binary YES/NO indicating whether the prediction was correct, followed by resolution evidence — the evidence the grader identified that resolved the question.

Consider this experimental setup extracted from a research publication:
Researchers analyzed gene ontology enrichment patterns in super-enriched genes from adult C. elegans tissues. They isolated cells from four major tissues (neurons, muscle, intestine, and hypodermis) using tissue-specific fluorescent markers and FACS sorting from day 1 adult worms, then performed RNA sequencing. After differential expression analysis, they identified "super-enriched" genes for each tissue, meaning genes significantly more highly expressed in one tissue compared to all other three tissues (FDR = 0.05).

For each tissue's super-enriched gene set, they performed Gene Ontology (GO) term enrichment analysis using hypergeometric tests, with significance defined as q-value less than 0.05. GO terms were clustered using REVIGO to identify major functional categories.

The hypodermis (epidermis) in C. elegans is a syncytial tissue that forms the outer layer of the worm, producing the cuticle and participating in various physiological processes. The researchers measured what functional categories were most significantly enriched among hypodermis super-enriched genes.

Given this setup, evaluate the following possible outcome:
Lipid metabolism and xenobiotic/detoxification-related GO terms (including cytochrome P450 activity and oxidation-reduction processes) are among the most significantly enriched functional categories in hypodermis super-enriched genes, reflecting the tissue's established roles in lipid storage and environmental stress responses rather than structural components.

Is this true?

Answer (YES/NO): NO